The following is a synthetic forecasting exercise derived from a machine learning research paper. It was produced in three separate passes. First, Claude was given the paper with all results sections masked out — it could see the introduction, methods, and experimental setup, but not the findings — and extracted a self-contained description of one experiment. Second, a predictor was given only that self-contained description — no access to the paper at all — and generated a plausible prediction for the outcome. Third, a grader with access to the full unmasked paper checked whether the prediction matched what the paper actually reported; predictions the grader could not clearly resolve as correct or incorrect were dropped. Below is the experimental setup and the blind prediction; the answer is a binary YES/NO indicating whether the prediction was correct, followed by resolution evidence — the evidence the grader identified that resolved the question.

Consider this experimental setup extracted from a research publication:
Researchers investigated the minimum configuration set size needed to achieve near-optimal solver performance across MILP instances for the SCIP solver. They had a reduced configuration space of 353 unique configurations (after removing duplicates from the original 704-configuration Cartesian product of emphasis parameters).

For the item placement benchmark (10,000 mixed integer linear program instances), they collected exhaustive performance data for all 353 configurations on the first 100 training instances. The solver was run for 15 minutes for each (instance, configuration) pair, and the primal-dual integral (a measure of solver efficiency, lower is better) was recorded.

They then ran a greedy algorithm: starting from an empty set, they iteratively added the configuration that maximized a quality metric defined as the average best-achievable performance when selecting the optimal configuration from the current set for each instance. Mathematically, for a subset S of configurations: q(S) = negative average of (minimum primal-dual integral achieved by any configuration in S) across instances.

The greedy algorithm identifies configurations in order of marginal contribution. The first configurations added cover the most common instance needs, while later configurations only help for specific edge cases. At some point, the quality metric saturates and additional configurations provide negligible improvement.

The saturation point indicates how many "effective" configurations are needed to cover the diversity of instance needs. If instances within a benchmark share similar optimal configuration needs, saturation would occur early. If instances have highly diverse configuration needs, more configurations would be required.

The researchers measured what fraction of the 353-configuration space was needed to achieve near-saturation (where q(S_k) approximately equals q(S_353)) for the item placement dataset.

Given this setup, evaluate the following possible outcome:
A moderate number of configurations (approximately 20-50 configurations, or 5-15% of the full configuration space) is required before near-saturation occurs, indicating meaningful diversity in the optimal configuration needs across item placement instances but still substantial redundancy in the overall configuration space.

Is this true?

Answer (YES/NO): NO